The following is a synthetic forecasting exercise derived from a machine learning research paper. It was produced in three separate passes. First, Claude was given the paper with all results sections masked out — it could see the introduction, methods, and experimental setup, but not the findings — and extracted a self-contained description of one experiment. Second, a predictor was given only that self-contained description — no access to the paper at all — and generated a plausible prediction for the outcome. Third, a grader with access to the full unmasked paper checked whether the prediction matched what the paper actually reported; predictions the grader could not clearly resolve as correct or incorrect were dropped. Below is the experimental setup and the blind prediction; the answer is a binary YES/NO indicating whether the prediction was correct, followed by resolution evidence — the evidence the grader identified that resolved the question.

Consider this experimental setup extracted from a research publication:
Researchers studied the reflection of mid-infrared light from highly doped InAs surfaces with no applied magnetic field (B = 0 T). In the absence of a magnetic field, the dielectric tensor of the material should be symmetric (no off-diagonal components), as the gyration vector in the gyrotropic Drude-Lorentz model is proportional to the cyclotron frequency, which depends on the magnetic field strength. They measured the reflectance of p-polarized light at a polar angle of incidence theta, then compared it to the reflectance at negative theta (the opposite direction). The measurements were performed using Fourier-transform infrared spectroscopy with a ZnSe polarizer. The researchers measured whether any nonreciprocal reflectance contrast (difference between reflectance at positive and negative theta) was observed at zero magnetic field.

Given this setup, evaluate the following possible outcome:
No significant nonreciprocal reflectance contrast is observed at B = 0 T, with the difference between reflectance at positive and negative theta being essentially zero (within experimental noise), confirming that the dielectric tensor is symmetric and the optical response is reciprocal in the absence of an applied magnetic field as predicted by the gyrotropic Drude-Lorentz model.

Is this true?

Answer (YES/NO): YES